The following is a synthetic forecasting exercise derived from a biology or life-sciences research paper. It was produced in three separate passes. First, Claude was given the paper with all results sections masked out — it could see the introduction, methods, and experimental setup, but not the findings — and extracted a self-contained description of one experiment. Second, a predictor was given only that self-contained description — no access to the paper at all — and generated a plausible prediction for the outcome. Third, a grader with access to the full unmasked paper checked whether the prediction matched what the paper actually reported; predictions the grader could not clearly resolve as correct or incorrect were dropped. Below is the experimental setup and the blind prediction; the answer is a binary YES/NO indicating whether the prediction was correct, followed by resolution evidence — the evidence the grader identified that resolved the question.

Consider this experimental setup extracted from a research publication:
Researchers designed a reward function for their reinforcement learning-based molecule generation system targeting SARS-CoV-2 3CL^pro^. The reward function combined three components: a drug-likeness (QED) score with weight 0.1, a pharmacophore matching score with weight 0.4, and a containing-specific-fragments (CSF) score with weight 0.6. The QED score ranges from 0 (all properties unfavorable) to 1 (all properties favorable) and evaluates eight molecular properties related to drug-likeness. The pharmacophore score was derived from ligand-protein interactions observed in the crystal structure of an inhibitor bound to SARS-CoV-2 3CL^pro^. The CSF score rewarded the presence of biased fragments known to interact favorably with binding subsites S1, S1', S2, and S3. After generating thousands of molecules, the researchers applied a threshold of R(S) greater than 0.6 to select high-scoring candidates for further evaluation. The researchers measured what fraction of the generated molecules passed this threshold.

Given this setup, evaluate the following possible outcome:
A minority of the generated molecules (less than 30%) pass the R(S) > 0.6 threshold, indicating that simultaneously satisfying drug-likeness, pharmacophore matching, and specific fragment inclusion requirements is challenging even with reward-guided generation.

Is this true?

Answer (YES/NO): YES